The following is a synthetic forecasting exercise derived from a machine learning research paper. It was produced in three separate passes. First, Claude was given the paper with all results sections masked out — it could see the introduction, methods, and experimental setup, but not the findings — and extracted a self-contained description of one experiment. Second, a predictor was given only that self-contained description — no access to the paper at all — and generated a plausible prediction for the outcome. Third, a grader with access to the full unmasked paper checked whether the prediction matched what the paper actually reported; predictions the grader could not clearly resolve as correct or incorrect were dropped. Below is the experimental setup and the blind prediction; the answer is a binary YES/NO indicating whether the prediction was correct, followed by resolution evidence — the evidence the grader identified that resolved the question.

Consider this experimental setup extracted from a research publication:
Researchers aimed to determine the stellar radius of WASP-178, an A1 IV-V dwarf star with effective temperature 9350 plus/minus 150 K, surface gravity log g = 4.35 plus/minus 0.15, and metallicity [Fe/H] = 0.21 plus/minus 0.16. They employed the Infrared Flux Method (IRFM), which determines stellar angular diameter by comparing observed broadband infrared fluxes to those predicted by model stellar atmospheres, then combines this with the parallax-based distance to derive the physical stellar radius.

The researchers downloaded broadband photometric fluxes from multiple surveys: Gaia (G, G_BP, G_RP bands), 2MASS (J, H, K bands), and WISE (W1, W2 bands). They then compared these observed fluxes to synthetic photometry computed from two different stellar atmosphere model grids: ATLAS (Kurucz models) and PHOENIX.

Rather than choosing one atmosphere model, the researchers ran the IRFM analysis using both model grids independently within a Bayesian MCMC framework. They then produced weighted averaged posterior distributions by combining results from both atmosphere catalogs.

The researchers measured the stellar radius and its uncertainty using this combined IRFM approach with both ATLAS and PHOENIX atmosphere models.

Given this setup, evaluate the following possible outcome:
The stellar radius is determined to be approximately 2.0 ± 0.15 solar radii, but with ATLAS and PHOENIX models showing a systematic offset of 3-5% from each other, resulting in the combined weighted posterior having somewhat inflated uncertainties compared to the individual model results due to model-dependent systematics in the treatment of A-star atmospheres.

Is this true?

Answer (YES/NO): NO